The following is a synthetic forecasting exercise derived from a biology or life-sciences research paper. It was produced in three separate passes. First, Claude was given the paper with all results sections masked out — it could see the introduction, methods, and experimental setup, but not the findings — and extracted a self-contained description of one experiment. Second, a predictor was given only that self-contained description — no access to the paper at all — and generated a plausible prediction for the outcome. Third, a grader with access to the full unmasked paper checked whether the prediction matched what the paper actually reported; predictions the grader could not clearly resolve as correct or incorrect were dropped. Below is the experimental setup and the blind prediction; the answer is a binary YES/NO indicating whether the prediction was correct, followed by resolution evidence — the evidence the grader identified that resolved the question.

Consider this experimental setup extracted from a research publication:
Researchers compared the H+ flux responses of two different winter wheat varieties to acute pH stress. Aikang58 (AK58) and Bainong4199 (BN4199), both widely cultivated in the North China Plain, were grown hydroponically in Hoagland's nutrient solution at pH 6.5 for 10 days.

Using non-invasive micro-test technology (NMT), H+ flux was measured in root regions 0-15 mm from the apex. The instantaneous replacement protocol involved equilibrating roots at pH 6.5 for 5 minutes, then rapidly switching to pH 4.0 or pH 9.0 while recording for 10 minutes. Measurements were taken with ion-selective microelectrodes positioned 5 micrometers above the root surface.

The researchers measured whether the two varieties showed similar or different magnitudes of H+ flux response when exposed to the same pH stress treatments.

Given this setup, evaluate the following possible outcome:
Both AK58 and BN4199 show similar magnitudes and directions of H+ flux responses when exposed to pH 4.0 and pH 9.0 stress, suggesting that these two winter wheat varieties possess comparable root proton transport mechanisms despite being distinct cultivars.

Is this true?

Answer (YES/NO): NO